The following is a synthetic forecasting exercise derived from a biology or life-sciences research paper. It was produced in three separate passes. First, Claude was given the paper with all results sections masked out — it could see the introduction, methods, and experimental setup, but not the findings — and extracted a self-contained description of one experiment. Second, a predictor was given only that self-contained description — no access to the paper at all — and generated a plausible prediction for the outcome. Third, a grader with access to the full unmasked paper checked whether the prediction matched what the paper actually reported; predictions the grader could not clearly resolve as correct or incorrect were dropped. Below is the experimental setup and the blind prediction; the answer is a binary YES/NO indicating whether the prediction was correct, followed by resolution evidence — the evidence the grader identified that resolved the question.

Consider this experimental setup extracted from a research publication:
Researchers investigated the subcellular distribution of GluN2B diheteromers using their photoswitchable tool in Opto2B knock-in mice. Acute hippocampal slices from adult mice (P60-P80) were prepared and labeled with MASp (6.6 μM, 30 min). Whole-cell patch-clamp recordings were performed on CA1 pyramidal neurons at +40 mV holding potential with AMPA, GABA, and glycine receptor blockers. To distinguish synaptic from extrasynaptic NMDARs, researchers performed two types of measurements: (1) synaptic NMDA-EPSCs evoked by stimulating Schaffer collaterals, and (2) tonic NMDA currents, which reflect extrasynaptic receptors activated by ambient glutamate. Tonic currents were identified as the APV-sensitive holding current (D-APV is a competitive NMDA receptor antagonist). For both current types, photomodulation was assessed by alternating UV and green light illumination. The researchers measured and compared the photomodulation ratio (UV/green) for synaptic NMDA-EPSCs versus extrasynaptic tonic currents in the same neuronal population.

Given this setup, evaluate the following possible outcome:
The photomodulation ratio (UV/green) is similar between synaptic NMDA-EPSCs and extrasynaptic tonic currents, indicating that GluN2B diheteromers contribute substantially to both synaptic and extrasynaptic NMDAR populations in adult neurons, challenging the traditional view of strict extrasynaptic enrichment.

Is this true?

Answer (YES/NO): NO